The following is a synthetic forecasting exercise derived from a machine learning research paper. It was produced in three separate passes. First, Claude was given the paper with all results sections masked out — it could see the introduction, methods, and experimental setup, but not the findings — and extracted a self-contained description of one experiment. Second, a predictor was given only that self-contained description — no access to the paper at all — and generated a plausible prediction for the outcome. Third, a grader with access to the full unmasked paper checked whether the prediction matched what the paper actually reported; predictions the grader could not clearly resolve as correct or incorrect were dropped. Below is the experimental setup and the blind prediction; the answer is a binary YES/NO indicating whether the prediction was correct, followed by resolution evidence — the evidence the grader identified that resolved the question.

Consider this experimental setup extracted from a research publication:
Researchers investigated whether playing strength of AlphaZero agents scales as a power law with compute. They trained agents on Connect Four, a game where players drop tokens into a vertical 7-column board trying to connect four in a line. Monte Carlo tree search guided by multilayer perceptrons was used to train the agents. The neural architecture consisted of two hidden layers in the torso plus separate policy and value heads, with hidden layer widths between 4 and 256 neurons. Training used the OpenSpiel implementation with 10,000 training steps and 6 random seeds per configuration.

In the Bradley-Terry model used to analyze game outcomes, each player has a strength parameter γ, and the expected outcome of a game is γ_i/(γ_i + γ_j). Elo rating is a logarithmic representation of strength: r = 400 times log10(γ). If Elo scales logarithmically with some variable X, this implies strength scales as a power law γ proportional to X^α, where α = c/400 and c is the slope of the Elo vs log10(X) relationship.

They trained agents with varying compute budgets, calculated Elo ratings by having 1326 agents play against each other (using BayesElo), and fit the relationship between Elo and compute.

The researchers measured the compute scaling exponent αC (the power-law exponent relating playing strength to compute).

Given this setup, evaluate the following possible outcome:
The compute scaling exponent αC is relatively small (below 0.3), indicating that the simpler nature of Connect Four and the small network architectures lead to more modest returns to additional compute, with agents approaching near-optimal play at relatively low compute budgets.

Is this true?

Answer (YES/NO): NO